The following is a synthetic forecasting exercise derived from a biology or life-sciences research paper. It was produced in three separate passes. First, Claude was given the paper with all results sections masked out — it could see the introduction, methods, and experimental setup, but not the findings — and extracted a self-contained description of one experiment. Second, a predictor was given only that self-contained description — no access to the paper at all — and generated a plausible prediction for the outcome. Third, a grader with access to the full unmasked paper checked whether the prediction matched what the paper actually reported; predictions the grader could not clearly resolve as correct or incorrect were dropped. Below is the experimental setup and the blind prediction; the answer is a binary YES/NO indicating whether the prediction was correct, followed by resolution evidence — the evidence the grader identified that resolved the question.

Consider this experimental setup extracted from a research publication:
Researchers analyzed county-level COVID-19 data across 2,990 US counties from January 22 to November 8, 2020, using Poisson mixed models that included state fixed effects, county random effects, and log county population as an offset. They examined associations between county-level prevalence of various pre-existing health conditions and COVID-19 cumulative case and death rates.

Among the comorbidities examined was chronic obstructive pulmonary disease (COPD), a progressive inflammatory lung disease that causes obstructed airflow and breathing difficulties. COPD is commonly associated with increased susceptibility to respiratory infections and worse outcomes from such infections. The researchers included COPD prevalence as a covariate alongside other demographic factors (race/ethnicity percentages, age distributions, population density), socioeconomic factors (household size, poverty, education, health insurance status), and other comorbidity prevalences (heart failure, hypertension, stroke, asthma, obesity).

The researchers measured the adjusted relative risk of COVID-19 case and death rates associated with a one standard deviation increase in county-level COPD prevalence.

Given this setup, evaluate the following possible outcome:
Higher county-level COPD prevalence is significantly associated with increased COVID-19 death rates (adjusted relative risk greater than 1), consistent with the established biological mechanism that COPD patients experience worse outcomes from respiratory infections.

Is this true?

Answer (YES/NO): NO